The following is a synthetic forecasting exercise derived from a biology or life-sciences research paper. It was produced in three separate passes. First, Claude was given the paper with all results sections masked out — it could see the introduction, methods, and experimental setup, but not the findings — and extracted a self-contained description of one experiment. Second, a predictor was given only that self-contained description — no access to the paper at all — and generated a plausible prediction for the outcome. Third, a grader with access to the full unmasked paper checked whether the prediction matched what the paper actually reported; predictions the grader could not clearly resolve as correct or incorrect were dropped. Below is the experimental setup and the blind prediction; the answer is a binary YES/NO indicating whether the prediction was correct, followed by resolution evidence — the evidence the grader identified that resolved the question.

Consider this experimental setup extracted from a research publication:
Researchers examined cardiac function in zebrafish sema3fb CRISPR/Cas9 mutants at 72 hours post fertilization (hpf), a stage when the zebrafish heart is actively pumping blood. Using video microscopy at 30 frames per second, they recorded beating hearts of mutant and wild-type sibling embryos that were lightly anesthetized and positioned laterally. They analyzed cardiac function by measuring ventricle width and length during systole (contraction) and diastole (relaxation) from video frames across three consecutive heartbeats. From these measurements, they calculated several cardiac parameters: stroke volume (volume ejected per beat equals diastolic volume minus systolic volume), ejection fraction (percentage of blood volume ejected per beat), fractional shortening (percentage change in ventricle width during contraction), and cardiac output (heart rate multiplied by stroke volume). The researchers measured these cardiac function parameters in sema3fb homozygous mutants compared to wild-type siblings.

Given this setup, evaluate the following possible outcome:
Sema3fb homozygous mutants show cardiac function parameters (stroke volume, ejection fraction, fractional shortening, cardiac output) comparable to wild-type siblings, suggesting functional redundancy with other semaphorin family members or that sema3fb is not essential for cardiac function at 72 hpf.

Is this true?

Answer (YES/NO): NO